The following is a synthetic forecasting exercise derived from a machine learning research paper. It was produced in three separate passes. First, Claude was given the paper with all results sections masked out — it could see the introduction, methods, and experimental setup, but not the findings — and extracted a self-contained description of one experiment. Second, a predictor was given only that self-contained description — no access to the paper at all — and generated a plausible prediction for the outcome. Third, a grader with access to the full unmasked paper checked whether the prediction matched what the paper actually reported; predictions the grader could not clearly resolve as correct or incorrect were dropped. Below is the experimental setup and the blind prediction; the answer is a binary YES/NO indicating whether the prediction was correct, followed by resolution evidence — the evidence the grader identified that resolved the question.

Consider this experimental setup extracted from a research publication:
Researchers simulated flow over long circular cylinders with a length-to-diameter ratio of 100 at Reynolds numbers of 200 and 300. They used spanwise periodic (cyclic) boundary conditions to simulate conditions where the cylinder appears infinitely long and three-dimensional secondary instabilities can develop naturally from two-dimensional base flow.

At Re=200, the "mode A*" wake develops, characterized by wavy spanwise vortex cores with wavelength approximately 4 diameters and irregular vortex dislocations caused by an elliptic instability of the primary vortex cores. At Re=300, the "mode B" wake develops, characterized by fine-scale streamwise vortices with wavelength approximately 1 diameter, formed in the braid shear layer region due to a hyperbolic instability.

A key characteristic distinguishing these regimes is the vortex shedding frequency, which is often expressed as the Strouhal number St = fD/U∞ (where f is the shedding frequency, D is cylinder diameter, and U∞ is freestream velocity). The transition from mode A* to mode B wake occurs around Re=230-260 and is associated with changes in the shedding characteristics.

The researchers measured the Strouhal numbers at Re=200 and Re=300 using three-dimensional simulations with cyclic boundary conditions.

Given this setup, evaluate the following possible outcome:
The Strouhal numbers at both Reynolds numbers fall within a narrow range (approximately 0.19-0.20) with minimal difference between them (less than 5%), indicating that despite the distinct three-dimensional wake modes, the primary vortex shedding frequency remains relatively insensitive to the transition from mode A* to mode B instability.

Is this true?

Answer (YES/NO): NO